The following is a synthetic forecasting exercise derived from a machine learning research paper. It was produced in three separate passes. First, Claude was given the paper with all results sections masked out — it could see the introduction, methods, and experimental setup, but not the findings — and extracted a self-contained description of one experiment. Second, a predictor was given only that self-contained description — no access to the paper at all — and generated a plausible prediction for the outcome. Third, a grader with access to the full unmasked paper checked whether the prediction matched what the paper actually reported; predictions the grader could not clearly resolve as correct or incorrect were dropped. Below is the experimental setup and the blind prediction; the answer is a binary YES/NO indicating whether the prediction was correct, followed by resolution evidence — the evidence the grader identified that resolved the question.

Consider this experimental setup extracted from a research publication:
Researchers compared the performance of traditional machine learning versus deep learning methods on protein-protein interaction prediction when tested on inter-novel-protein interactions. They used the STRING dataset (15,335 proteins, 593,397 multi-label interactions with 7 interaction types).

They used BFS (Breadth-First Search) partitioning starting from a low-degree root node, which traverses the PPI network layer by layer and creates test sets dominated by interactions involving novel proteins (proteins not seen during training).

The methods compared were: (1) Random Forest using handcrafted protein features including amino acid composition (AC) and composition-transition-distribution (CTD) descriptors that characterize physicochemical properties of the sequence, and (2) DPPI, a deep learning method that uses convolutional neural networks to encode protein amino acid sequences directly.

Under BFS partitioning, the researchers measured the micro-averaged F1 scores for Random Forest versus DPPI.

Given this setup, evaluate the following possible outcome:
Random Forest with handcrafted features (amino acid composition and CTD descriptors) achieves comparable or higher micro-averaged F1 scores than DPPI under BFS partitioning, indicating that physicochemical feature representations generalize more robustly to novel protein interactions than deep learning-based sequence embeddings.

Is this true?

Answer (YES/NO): NO